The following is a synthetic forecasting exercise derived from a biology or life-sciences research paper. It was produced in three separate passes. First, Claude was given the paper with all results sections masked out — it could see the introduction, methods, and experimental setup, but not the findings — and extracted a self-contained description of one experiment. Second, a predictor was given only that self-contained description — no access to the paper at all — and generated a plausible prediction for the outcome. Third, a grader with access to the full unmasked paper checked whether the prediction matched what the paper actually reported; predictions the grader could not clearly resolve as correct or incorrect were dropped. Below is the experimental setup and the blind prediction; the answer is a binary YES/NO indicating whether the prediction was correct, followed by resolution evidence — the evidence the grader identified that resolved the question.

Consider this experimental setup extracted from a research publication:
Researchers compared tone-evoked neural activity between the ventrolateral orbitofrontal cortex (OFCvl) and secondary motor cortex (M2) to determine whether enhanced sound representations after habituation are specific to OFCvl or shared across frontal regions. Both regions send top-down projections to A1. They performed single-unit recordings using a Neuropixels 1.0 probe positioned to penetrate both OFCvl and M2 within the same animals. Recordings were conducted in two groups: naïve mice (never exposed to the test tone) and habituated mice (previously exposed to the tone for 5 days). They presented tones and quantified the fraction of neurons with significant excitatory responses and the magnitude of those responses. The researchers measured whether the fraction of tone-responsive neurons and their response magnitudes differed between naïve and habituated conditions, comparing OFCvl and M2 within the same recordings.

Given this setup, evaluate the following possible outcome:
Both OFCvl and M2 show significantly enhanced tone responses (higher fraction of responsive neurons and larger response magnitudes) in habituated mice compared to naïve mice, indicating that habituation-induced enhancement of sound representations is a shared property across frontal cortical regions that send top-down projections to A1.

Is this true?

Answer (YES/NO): NO